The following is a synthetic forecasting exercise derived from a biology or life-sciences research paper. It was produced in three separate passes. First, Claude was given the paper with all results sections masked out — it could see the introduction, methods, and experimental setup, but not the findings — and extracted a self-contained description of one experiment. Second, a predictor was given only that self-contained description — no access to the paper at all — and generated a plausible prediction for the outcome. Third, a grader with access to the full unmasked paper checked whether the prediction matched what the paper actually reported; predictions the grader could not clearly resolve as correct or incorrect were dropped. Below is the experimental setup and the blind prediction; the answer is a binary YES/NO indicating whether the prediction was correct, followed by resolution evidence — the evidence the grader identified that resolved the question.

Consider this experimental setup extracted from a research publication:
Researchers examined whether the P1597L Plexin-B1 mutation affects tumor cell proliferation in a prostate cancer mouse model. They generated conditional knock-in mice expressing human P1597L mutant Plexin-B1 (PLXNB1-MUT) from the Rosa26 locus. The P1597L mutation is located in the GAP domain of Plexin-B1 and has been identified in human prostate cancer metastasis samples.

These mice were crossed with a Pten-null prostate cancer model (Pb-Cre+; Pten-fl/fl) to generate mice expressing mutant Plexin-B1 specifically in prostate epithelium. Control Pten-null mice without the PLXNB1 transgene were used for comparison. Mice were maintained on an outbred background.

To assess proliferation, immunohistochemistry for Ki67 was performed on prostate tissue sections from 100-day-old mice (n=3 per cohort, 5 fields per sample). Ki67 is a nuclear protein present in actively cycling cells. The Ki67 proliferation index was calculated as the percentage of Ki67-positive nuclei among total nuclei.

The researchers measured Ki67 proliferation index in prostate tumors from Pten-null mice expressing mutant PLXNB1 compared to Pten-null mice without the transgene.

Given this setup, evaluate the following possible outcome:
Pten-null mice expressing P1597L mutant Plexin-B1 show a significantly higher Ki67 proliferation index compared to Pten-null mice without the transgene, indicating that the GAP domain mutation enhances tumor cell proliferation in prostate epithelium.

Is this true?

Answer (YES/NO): NO